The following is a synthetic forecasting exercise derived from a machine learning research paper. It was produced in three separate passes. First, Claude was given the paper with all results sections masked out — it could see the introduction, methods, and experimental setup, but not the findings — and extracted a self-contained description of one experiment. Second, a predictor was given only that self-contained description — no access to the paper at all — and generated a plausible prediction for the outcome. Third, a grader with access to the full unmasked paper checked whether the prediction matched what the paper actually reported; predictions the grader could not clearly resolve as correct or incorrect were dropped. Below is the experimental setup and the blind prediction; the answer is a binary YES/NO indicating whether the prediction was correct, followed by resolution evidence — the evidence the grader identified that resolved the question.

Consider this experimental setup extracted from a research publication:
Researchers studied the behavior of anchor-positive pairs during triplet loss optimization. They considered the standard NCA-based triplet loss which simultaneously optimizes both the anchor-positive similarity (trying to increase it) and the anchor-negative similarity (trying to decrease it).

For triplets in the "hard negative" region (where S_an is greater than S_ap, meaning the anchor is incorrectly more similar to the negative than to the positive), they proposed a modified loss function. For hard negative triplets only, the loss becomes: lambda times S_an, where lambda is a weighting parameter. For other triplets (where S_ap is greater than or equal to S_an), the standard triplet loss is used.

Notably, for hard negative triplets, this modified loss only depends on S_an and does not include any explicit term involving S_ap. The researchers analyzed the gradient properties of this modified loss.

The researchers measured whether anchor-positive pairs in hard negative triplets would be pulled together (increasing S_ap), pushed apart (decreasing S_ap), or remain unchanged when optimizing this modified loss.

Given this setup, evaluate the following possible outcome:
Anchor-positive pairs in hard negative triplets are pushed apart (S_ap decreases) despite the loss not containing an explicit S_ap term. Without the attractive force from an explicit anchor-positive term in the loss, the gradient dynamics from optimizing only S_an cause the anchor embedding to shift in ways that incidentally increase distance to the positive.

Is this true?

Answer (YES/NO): NO